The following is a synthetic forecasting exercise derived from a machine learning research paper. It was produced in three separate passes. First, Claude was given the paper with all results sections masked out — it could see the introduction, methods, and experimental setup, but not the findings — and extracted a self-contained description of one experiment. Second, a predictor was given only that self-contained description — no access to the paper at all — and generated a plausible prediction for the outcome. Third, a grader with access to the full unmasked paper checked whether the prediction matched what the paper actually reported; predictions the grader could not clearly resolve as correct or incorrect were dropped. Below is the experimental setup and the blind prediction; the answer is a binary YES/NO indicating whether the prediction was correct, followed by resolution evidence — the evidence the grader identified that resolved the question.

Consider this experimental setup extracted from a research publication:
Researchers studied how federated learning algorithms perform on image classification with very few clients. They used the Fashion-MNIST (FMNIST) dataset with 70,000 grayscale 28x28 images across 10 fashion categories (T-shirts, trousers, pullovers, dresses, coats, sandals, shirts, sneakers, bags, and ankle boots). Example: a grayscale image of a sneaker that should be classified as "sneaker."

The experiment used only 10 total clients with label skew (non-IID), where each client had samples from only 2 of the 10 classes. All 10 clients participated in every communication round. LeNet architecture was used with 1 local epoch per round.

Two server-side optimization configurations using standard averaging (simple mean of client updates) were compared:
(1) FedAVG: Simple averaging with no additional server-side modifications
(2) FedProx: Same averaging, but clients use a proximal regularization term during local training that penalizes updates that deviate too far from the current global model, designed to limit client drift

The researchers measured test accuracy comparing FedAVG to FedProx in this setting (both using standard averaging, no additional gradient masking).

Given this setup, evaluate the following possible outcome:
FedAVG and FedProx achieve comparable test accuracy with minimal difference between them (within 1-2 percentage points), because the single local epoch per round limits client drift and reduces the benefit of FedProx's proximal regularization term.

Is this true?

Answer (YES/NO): YES